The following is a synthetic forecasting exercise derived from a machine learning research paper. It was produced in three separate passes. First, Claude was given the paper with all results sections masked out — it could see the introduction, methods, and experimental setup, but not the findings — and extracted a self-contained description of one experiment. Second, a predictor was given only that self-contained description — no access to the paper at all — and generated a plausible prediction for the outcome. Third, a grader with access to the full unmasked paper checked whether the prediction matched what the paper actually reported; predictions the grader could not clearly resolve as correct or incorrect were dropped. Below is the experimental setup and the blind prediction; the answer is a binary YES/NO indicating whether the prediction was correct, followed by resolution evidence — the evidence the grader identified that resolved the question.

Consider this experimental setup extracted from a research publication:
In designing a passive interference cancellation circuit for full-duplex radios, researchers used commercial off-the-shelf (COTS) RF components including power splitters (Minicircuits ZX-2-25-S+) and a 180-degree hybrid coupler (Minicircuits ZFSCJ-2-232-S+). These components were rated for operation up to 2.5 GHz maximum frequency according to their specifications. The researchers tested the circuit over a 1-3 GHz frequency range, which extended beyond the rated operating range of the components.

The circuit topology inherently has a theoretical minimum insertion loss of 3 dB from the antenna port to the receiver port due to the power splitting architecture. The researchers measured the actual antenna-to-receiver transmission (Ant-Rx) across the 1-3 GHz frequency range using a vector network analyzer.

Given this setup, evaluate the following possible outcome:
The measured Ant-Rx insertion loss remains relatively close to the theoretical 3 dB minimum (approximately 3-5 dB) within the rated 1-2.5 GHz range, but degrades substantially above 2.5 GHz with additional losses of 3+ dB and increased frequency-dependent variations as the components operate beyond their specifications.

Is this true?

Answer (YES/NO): NO